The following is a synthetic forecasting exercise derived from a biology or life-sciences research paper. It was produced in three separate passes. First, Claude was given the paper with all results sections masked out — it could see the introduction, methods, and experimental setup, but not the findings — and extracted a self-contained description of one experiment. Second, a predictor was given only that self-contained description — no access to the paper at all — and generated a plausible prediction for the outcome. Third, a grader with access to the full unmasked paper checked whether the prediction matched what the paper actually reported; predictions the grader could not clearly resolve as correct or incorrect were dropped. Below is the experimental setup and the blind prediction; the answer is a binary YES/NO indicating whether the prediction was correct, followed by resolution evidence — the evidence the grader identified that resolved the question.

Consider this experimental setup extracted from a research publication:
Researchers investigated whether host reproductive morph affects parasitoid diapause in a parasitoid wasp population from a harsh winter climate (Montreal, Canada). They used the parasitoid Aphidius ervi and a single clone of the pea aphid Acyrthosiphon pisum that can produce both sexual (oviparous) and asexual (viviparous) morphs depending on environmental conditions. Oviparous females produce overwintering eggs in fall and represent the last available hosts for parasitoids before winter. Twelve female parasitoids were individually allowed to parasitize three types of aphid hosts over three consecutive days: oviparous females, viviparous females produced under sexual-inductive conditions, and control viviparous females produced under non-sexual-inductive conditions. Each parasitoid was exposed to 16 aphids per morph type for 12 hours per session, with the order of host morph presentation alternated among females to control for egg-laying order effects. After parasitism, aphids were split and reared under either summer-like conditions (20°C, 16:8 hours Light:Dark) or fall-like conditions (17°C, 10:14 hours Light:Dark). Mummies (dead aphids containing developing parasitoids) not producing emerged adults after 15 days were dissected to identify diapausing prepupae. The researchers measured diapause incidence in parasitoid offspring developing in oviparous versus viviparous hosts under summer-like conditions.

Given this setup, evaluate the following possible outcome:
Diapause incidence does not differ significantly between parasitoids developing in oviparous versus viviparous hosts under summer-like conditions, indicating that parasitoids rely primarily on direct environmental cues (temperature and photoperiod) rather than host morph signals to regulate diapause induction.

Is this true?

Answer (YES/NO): NO